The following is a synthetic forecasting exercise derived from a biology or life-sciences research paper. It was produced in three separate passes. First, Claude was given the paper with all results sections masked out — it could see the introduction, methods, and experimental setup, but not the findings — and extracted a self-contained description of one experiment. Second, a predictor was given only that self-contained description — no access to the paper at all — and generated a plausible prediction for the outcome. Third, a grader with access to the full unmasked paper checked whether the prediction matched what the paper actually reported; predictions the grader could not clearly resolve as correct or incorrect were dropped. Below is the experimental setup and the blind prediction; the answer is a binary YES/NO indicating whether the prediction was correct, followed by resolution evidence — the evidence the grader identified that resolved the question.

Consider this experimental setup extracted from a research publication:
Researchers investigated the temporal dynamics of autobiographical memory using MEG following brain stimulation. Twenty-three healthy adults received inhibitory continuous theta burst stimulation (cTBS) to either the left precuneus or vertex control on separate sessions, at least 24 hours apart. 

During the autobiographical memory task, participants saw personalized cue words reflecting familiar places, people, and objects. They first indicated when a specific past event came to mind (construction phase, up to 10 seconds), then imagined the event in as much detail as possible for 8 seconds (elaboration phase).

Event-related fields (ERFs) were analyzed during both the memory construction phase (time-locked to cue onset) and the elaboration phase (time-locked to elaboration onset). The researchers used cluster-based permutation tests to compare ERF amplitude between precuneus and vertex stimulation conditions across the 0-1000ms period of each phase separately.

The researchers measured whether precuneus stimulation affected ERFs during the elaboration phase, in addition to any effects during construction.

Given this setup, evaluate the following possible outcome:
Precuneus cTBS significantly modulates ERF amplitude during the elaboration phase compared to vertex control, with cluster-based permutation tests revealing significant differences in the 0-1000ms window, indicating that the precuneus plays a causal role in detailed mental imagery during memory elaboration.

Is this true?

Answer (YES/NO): YES